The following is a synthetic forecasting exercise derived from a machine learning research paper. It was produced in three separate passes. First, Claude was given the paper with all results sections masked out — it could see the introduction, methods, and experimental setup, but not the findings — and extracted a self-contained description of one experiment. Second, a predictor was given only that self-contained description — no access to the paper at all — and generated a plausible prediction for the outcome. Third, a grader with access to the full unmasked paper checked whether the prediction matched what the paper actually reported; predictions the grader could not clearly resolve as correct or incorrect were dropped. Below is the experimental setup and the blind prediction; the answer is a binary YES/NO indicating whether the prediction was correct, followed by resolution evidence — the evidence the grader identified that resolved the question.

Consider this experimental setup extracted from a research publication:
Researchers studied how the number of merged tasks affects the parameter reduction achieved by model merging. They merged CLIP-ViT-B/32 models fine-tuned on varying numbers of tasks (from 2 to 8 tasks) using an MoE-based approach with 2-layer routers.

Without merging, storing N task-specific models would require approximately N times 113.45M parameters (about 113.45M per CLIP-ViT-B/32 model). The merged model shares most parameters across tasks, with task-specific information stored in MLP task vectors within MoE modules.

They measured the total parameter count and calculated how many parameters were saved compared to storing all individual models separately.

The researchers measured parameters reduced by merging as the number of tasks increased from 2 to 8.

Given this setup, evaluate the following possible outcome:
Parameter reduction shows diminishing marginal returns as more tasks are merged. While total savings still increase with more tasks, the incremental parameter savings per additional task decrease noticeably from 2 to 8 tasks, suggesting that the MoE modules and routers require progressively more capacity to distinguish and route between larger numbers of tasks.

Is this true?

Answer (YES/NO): NO